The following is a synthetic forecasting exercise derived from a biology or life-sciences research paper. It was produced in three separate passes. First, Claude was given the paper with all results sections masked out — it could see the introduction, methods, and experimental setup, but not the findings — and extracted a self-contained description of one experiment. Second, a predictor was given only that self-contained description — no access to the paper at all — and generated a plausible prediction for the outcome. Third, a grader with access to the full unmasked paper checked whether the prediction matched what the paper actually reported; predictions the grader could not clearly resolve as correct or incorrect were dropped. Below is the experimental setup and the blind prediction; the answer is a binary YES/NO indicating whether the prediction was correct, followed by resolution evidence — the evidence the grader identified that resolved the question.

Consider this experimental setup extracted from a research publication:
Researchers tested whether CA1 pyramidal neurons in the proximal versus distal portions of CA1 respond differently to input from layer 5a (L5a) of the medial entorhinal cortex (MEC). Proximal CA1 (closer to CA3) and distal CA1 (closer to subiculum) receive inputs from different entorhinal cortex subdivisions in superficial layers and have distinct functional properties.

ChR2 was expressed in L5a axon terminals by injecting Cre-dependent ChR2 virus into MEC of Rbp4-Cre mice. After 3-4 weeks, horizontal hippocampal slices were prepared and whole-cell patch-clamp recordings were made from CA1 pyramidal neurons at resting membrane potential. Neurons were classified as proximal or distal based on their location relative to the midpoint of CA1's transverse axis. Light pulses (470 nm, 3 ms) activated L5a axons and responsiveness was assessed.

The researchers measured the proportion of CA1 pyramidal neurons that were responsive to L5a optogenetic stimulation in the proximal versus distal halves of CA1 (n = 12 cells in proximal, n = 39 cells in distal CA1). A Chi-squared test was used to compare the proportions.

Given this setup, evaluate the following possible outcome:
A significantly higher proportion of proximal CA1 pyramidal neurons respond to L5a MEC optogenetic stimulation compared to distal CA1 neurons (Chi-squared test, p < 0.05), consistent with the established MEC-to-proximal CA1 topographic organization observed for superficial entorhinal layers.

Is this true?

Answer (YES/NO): NO